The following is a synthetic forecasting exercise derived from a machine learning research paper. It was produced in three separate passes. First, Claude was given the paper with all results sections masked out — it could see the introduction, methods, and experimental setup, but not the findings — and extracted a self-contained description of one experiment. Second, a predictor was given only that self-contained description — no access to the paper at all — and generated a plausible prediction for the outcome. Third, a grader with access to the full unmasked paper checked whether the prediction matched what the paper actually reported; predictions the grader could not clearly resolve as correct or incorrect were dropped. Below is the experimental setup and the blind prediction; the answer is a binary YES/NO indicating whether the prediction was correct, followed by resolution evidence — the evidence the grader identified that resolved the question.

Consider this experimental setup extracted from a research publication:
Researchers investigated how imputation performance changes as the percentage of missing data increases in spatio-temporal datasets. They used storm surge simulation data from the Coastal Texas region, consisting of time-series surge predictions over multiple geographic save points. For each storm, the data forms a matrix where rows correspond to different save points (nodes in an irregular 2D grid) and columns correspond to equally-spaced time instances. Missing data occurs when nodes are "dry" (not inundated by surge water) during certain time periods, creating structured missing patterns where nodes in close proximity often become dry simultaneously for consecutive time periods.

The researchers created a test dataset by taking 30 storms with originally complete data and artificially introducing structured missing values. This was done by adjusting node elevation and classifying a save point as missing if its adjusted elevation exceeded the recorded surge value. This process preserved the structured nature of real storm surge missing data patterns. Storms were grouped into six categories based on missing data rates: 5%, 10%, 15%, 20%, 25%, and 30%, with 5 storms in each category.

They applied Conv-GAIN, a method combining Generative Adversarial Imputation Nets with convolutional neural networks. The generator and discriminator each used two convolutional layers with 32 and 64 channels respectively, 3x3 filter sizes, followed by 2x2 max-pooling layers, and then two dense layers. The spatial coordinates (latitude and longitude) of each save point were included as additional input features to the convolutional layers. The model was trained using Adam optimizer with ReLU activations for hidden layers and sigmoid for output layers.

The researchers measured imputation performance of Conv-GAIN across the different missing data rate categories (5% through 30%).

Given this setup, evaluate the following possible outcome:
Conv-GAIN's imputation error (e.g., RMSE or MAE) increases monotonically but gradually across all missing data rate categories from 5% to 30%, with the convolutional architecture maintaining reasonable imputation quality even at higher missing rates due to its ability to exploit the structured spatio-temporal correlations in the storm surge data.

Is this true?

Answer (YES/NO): YES